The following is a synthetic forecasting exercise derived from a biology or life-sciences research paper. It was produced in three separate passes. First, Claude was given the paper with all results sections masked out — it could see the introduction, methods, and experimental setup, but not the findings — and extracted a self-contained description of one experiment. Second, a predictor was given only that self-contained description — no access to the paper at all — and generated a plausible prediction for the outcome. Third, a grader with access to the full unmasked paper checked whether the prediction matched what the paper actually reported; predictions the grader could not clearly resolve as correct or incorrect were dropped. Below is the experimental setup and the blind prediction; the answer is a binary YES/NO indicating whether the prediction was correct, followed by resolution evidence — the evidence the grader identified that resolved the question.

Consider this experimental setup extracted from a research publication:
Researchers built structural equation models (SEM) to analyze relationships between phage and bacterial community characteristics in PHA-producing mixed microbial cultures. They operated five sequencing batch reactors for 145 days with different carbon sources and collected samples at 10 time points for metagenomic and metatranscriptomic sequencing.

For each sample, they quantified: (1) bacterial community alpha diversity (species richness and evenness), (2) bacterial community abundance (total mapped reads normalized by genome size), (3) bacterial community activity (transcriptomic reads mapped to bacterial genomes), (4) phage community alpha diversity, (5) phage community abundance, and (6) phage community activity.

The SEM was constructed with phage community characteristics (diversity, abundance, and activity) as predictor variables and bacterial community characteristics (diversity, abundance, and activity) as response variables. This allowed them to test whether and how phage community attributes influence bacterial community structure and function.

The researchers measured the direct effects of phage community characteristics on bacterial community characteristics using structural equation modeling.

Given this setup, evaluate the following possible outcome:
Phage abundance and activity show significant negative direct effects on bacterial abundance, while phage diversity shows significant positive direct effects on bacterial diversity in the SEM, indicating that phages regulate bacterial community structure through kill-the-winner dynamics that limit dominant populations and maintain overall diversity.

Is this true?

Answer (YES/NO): NO